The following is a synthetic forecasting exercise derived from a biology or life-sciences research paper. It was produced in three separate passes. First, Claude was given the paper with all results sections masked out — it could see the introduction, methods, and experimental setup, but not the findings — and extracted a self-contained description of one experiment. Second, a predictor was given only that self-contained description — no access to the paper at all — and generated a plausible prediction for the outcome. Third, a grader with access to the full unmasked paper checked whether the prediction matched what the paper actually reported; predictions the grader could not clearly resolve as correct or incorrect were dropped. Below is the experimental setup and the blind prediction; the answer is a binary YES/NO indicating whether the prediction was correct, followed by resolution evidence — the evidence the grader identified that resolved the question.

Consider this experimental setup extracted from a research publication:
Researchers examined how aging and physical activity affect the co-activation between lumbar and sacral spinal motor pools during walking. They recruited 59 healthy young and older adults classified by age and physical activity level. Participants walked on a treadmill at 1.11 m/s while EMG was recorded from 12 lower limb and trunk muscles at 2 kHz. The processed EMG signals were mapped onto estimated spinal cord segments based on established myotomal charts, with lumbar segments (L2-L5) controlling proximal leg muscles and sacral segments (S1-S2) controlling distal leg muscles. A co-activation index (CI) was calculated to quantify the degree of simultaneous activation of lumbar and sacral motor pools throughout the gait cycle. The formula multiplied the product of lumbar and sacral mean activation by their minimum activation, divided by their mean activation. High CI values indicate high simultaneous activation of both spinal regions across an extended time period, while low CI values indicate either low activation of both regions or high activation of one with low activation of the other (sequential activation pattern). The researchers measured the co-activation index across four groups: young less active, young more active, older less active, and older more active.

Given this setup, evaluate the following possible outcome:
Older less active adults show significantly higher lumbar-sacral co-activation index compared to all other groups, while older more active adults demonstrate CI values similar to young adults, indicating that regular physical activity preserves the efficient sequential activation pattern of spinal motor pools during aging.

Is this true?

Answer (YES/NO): NO